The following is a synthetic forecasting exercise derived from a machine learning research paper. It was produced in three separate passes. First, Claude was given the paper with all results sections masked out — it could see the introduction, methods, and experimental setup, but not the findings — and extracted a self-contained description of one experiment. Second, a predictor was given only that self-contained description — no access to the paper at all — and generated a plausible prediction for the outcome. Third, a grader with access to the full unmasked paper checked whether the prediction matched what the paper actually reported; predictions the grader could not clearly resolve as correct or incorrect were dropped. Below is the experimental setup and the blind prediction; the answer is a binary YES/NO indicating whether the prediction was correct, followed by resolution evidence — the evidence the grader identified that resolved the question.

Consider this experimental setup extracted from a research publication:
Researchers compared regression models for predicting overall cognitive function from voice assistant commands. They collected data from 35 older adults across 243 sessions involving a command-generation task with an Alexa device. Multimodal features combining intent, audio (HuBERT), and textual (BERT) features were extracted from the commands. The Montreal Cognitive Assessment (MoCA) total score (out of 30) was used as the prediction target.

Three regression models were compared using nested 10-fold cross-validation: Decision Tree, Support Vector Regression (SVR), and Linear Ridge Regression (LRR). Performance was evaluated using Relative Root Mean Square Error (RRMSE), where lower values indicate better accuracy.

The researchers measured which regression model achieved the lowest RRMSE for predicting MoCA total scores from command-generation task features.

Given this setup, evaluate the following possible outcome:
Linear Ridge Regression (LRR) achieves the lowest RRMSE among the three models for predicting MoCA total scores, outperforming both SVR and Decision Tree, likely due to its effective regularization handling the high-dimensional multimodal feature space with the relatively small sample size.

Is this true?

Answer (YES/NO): YES